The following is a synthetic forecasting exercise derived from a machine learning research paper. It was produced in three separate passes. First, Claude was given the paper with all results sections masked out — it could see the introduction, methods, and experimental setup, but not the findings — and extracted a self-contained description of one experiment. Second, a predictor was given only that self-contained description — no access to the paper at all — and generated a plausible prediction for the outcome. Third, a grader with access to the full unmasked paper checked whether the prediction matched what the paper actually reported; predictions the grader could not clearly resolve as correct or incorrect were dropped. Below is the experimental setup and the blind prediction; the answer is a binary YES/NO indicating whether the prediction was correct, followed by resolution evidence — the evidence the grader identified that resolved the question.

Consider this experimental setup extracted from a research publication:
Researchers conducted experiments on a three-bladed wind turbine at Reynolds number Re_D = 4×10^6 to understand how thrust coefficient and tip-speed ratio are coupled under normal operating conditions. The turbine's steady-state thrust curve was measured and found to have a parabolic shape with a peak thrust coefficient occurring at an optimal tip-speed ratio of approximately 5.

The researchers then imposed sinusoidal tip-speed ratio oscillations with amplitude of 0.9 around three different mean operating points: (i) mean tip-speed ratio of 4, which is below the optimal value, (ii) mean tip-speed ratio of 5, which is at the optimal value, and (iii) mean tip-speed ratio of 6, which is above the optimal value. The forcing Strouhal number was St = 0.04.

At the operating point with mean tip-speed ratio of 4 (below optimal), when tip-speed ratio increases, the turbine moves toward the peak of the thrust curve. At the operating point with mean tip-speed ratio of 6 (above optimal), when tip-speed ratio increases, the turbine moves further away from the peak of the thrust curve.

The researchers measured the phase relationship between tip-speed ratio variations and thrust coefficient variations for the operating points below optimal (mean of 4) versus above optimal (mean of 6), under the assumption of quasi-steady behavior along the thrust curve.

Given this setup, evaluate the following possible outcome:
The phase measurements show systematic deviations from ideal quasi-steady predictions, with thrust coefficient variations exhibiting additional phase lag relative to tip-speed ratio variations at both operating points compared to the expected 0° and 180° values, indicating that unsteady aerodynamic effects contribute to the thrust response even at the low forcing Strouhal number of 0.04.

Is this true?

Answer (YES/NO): NO